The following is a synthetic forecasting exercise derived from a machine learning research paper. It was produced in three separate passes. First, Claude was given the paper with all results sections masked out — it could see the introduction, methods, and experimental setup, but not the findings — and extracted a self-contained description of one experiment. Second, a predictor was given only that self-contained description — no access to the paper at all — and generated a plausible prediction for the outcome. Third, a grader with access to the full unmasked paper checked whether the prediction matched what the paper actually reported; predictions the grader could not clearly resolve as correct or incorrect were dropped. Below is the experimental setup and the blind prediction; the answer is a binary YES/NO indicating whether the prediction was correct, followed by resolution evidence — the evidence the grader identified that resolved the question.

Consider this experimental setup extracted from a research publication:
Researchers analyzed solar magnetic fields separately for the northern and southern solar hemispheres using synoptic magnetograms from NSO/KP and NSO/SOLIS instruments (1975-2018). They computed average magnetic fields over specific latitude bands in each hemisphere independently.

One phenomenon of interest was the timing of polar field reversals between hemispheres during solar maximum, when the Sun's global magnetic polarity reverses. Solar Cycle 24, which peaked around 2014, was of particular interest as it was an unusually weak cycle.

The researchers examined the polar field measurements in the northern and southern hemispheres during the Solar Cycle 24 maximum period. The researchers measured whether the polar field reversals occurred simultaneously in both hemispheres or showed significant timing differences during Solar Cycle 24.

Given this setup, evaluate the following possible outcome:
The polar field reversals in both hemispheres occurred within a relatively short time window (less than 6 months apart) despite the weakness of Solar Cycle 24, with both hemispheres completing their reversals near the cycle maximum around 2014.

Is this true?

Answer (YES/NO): NO